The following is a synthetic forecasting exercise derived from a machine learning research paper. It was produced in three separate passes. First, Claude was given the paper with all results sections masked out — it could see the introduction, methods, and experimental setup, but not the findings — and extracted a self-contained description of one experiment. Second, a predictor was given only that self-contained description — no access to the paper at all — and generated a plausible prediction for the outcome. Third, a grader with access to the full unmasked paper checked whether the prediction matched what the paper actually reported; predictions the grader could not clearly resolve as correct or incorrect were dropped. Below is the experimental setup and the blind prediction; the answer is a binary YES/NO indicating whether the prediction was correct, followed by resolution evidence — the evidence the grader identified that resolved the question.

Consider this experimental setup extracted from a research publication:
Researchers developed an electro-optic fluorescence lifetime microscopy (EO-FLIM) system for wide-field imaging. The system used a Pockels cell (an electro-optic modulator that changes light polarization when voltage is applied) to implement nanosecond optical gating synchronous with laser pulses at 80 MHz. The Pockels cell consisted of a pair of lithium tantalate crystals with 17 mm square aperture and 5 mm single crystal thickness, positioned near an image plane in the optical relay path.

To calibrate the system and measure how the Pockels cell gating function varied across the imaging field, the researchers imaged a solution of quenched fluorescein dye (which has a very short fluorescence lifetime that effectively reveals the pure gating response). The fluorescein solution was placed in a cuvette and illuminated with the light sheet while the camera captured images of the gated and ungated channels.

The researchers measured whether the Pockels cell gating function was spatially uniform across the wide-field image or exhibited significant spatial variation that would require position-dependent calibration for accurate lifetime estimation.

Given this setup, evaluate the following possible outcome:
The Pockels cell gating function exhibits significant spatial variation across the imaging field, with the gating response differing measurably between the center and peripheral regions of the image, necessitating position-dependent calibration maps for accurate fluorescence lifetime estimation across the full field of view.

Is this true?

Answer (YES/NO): YES